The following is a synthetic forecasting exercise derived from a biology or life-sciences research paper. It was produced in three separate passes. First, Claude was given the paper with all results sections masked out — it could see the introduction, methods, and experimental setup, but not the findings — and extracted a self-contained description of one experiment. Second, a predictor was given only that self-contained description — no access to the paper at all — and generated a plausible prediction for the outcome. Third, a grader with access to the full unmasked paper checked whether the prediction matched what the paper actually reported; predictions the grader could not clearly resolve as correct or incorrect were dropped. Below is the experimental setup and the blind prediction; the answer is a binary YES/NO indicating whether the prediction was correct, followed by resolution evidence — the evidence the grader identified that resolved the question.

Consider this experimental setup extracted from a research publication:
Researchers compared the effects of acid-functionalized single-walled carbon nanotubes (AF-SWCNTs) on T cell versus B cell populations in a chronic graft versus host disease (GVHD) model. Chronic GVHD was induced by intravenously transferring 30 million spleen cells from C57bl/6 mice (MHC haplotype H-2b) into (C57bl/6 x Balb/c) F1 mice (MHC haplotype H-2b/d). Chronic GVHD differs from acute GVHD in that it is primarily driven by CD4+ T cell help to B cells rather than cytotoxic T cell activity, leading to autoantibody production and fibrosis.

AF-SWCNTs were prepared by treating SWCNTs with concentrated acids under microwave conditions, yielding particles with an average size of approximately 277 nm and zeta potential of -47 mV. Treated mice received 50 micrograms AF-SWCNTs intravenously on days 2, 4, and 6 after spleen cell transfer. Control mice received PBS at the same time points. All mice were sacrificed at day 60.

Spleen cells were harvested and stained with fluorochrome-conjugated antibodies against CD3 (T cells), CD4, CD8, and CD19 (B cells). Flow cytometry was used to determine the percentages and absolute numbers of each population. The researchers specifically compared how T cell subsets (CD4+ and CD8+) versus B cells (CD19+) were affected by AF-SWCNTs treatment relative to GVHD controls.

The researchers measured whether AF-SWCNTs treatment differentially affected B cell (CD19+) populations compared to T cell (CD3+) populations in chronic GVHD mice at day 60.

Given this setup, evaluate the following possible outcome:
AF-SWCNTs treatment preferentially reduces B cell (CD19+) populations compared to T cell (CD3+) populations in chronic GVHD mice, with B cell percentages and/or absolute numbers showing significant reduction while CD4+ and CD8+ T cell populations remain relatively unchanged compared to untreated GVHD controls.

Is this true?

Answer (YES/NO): NO